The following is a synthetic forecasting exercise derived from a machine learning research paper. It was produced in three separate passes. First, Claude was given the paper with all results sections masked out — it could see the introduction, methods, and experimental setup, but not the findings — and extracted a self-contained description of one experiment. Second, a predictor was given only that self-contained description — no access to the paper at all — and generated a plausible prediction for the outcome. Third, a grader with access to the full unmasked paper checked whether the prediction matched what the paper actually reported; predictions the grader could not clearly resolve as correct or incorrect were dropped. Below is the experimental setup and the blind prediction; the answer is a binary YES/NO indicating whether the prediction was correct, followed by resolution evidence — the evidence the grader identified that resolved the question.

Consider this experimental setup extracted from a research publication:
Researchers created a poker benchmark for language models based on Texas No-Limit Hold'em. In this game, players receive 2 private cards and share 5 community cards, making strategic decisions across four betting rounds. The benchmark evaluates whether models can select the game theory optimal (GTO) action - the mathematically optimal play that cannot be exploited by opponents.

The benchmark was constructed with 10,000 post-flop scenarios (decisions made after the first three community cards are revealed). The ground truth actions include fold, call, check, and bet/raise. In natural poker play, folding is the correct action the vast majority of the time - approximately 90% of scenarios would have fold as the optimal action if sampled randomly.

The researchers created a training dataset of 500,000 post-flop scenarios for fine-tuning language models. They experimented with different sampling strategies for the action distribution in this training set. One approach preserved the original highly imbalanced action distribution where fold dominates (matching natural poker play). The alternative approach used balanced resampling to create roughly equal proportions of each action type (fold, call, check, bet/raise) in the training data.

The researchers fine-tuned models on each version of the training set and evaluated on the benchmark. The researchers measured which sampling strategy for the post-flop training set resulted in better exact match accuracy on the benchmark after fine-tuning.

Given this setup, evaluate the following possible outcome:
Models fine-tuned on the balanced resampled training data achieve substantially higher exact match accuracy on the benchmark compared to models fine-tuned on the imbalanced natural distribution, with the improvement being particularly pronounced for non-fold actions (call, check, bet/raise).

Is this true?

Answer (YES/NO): NO